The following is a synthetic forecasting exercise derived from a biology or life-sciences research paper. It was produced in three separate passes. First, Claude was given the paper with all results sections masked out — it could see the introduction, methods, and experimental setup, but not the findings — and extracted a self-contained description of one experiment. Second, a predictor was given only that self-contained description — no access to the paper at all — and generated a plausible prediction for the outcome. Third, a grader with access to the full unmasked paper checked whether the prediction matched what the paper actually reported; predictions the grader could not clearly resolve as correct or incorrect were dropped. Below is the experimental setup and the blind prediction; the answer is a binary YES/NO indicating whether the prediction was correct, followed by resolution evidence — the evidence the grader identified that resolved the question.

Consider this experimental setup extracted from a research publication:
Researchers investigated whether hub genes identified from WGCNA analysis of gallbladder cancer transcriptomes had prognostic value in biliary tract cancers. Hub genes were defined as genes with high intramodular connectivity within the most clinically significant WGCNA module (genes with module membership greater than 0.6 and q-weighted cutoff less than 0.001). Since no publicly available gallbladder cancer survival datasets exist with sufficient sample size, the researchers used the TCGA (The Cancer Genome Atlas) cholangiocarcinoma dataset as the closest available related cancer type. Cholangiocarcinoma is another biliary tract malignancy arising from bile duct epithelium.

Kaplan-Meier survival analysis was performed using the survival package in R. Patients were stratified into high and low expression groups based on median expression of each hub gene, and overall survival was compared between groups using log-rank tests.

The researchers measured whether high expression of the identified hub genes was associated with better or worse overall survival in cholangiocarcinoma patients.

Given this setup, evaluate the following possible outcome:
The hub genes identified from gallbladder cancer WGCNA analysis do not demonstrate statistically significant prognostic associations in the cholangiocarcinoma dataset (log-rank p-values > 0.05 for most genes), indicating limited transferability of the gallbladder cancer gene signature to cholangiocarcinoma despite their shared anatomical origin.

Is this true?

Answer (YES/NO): NO